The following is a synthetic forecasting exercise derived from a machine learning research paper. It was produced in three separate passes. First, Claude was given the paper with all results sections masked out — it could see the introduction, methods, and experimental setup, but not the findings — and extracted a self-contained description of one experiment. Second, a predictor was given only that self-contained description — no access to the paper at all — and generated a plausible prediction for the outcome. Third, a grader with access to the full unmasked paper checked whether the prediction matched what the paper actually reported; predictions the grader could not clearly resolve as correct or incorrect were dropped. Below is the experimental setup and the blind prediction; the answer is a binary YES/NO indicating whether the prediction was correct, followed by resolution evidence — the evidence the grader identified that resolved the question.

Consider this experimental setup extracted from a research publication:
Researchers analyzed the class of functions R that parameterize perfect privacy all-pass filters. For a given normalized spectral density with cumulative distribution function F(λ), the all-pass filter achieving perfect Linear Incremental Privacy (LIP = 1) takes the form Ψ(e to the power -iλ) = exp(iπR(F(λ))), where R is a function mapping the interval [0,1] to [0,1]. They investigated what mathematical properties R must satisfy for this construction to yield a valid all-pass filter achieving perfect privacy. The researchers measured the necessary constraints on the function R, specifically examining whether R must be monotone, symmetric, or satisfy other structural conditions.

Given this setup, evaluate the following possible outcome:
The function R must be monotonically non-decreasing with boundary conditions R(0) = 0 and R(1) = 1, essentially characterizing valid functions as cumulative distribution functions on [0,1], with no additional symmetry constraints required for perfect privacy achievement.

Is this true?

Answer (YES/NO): NO